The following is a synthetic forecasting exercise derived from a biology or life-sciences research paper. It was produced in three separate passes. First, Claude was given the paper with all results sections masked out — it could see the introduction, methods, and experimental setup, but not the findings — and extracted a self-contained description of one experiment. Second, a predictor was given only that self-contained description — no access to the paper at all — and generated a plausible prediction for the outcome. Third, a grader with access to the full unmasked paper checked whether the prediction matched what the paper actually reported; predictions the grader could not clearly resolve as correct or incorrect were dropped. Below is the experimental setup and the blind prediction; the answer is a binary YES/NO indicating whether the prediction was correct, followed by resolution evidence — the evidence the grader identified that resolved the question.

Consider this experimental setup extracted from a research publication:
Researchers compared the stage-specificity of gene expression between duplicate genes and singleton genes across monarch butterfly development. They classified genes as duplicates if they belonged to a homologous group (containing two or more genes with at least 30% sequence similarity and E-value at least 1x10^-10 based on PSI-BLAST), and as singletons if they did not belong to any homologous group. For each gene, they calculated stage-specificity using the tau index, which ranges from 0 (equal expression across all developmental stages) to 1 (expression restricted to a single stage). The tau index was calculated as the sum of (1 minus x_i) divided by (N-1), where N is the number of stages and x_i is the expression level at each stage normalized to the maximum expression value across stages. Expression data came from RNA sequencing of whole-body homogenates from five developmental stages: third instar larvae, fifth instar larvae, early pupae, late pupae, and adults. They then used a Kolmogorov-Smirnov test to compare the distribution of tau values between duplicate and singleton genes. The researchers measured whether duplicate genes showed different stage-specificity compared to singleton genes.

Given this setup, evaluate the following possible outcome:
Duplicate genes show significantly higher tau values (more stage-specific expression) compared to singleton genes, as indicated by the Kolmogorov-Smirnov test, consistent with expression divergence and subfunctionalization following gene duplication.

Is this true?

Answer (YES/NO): YES